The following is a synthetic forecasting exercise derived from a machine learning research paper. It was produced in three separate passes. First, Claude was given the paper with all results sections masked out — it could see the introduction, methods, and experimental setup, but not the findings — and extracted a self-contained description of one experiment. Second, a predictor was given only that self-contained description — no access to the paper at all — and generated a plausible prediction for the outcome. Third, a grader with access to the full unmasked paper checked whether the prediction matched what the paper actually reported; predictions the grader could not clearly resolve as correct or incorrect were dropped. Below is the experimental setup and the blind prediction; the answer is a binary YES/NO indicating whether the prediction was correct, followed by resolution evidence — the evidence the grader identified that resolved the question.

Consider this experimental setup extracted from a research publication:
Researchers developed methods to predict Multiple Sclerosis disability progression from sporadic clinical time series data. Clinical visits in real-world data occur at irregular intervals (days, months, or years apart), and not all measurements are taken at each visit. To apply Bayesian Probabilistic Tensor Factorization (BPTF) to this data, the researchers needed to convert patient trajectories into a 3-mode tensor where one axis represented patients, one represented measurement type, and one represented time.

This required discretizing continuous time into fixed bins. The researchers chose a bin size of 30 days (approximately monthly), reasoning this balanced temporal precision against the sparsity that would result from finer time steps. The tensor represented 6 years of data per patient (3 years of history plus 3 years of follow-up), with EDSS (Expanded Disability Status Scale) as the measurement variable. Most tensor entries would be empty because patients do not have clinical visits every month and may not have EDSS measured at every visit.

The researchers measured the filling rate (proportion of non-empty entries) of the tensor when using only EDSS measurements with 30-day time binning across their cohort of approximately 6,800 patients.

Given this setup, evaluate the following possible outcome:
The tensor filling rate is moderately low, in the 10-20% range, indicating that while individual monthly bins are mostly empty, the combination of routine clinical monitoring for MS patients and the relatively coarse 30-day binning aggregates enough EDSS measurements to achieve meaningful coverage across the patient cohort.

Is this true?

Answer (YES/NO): NO